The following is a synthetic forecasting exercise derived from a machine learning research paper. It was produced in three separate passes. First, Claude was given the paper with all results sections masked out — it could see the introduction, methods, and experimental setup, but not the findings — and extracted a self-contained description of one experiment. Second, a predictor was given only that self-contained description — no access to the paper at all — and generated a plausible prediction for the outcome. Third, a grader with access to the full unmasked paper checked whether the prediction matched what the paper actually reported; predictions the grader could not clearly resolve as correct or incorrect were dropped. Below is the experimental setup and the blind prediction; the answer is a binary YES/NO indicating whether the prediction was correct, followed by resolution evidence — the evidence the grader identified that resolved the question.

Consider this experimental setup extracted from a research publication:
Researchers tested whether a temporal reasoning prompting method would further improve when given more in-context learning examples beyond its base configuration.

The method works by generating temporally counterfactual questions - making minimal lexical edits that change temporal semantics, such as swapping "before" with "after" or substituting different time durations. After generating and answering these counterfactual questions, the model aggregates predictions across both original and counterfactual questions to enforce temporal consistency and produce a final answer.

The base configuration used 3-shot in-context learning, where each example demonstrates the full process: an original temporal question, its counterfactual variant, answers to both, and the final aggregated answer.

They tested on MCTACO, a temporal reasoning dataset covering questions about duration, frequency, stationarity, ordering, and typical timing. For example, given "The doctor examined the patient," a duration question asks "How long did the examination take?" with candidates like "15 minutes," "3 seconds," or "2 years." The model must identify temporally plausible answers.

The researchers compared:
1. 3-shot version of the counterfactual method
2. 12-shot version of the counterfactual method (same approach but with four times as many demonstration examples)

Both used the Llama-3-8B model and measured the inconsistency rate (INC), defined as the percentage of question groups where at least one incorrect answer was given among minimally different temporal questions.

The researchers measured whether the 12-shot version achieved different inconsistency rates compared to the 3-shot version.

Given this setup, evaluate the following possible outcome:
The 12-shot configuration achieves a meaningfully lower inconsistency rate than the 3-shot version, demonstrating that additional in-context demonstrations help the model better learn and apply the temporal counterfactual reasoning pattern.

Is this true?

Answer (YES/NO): YES